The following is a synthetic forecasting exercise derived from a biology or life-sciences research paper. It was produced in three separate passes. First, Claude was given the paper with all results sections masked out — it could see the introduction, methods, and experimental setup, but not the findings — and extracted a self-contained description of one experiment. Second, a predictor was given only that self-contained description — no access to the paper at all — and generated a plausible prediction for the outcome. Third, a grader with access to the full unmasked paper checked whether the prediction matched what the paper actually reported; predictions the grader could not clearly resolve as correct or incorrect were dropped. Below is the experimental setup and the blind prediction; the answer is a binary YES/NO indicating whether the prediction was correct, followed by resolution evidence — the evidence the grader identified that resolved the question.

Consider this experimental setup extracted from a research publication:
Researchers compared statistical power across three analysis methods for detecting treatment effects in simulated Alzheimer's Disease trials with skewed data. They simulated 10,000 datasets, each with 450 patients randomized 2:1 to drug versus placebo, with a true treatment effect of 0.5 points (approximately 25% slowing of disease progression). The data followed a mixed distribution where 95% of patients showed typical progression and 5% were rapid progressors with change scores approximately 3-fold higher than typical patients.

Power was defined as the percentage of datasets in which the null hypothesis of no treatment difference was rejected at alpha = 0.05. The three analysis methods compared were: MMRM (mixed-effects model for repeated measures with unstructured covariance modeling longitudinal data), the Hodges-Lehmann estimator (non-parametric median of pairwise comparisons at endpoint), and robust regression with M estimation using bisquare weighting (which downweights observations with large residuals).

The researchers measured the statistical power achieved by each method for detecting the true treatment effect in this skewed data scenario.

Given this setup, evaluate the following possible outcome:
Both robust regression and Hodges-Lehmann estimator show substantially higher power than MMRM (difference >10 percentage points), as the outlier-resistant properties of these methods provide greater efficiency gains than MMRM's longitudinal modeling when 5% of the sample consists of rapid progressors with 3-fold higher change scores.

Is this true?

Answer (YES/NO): NO